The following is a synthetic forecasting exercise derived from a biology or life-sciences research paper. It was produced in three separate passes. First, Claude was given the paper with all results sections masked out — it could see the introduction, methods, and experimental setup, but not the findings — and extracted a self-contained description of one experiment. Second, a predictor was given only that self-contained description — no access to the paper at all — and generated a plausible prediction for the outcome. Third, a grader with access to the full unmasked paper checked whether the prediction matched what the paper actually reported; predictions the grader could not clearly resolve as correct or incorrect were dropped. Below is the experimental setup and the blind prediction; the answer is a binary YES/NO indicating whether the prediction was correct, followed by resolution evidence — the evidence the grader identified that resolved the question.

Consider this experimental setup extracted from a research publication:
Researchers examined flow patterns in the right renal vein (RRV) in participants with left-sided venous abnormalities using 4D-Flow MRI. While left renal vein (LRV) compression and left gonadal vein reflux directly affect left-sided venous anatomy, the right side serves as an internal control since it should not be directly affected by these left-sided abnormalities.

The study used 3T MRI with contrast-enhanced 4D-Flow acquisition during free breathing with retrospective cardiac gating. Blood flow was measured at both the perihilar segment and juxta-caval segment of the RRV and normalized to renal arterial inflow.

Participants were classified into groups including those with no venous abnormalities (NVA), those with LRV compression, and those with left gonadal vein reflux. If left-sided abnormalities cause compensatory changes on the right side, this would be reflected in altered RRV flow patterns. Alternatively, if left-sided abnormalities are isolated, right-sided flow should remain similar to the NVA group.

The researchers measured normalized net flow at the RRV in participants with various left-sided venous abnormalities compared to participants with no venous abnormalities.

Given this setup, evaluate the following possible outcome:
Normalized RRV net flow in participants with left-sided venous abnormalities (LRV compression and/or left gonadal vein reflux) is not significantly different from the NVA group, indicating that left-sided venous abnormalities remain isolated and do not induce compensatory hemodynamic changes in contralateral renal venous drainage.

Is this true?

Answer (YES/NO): YES